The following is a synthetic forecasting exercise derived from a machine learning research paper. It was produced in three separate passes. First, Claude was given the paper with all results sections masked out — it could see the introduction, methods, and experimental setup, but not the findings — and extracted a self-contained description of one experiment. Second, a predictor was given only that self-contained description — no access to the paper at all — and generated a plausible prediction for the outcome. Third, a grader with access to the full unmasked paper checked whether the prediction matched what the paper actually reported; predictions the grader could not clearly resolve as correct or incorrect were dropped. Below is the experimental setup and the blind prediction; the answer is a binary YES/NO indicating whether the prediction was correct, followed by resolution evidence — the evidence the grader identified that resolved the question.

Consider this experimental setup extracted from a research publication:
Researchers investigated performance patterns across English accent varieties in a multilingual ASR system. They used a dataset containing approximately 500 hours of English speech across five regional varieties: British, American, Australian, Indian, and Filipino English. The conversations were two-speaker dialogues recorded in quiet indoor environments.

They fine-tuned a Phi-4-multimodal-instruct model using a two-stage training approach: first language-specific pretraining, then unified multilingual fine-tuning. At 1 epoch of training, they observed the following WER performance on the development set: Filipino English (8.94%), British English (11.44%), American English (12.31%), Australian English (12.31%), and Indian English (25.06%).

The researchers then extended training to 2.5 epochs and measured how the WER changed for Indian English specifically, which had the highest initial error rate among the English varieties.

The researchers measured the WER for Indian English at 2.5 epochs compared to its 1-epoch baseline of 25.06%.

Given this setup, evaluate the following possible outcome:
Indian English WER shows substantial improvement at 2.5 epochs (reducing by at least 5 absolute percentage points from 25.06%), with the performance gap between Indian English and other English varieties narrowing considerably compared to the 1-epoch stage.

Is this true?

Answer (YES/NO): YES